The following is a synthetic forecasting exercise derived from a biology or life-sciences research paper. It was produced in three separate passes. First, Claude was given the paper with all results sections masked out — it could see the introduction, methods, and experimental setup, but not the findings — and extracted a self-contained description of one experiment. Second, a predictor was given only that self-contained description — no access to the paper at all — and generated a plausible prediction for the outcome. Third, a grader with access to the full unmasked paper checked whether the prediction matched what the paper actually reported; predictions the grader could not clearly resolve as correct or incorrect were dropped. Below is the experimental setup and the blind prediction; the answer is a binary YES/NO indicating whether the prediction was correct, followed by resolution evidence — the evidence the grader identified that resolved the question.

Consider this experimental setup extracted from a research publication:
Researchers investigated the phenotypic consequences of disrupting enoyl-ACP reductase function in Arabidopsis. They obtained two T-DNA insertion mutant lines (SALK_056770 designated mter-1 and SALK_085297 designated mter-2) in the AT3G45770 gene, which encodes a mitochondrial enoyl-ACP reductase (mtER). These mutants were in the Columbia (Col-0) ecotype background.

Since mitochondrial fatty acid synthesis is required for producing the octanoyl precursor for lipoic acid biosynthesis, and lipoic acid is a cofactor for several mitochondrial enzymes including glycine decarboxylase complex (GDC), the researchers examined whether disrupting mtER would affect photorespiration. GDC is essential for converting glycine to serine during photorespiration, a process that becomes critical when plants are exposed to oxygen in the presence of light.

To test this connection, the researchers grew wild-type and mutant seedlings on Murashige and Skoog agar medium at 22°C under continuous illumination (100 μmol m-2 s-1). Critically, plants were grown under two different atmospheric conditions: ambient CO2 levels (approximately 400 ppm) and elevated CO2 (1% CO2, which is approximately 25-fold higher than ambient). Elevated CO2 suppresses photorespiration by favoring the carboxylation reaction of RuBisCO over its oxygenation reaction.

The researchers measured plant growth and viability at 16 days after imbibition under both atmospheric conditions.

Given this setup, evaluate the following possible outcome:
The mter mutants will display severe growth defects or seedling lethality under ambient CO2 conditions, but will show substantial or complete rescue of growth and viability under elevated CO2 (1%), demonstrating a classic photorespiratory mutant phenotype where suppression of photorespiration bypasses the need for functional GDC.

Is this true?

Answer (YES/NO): NO